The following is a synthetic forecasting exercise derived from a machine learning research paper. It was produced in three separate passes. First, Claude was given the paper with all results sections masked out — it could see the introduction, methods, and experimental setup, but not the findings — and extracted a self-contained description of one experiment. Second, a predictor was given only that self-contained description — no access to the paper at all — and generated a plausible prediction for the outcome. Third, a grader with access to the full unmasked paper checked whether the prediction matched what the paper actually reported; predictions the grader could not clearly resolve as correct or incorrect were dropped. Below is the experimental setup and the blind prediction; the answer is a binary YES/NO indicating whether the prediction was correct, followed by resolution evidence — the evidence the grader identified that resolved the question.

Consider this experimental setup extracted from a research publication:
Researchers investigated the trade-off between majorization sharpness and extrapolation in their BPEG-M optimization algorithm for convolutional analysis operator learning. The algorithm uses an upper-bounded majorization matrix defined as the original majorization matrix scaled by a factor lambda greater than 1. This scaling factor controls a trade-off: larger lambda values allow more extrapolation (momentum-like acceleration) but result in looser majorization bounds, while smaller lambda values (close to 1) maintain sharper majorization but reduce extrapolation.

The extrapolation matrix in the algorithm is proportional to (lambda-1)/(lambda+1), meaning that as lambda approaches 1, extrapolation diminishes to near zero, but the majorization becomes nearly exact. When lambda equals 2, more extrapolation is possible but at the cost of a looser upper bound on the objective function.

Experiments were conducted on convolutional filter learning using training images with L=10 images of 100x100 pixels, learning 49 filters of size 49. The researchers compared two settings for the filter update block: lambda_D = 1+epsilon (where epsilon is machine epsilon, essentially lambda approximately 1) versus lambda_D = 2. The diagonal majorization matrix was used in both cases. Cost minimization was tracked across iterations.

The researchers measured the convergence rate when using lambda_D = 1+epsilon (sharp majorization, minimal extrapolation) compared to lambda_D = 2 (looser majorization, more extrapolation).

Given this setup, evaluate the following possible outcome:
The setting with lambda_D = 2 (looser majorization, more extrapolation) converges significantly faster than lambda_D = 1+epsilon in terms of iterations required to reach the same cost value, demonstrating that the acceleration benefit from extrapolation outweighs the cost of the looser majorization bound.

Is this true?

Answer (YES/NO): NO